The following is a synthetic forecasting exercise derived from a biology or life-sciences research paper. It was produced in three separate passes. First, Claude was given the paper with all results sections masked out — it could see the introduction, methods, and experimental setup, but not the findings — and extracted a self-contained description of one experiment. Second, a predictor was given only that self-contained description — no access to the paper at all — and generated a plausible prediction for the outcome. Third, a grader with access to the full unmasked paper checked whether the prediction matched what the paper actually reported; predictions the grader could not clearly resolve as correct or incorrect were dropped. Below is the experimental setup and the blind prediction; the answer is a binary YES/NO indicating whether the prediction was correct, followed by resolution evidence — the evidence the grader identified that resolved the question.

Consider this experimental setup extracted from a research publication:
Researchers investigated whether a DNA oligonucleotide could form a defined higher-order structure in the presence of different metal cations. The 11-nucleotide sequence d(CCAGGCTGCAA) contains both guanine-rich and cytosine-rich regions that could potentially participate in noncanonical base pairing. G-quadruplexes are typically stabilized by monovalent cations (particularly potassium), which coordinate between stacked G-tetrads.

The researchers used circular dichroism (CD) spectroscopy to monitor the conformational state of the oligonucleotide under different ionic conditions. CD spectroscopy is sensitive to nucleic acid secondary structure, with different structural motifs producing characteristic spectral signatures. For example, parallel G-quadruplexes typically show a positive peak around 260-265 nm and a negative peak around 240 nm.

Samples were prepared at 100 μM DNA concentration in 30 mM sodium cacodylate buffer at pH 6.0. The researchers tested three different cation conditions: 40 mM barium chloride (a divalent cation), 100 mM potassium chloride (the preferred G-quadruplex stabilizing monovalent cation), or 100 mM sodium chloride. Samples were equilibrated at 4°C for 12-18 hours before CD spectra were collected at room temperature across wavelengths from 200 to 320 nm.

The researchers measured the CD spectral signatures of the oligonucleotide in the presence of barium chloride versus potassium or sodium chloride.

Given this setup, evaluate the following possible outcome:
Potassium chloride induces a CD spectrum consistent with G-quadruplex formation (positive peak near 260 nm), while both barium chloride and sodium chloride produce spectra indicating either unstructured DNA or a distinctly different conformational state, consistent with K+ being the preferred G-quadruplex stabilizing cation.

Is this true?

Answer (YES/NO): NO